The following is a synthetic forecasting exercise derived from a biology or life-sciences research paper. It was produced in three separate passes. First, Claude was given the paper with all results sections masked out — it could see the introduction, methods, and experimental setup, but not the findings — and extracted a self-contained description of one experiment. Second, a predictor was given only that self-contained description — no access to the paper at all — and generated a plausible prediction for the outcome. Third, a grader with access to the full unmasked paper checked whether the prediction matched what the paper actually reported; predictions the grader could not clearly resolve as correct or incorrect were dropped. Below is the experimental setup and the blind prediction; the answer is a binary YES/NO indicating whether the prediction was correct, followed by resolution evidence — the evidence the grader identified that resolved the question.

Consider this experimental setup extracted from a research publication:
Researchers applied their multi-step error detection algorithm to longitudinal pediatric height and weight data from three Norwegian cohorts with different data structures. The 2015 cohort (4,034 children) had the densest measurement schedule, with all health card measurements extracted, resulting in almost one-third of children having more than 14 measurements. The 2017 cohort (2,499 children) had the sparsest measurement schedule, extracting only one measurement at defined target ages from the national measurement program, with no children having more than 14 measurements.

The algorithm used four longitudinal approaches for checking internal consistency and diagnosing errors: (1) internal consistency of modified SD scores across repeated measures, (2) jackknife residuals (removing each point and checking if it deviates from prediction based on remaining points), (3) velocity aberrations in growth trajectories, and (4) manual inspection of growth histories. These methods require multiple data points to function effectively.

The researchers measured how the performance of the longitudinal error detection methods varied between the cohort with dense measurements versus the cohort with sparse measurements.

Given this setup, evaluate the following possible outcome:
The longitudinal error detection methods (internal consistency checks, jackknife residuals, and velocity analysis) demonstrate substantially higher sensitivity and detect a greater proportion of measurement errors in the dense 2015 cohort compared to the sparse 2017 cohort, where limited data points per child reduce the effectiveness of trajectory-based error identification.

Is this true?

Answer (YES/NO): NO